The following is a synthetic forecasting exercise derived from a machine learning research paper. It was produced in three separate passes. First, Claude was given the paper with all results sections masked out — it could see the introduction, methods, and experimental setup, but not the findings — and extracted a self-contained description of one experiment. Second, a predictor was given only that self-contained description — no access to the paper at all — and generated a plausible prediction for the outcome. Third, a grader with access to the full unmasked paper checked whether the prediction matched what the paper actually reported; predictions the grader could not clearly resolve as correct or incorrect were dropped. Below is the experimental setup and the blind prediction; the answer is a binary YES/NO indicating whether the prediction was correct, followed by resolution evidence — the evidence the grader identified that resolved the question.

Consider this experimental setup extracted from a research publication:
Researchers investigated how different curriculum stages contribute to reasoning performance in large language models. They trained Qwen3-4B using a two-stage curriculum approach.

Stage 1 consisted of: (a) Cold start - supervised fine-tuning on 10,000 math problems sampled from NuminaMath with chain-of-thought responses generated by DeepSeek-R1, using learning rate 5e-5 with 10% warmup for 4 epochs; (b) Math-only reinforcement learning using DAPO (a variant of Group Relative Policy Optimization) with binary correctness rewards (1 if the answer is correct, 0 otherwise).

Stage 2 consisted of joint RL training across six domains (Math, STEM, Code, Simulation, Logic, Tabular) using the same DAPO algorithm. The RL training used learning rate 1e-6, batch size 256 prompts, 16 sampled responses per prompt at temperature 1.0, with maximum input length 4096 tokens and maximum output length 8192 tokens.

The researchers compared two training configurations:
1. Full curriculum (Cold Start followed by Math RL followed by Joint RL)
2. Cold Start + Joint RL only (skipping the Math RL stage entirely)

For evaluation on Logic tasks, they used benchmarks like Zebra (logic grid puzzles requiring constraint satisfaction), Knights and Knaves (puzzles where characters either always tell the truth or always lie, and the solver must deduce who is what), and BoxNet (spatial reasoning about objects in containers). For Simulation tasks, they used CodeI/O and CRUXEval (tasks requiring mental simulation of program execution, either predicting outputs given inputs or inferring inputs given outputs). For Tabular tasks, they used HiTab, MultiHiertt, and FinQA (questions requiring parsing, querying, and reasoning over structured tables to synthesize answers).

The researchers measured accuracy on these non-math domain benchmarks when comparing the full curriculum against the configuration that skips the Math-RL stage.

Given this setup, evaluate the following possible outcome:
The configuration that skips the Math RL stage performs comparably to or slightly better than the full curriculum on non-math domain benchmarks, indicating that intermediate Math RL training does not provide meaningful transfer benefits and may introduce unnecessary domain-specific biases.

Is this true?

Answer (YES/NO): NO